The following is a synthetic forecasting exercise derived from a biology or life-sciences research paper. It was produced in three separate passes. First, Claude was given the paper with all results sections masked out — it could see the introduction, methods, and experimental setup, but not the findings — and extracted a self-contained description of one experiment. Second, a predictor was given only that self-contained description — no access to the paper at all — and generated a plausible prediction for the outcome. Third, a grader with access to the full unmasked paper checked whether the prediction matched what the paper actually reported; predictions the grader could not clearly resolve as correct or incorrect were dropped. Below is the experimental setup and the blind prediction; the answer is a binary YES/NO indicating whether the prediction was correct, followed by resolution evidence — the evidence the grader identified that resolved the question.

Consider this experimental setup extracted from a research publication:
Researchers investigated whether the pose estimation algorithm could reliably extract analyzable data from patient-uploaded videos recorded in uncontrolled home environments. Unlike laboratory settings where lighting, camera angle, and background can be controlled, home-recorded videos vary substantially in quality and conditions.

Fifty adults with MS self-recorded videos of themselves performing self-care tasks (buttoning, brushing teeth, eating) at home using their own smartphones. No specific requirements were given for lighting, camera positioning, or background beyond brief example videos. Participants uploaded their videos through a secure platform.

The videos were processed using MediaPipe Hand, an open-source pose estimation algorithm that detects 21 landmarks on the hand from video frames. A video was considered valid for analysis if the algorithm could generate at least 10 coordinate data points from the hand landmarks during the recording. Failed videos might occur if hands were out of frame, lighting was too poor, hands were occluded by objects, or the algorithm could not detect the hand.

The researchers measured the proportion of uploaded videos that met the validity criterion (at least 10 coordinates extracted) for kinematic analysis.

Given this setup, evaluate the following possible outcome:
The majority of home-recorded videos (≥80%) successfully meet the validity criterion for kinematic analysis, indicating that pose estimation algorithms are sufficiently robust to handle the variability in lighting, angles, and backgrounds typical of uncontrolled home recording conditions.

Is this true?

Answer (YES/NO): NO